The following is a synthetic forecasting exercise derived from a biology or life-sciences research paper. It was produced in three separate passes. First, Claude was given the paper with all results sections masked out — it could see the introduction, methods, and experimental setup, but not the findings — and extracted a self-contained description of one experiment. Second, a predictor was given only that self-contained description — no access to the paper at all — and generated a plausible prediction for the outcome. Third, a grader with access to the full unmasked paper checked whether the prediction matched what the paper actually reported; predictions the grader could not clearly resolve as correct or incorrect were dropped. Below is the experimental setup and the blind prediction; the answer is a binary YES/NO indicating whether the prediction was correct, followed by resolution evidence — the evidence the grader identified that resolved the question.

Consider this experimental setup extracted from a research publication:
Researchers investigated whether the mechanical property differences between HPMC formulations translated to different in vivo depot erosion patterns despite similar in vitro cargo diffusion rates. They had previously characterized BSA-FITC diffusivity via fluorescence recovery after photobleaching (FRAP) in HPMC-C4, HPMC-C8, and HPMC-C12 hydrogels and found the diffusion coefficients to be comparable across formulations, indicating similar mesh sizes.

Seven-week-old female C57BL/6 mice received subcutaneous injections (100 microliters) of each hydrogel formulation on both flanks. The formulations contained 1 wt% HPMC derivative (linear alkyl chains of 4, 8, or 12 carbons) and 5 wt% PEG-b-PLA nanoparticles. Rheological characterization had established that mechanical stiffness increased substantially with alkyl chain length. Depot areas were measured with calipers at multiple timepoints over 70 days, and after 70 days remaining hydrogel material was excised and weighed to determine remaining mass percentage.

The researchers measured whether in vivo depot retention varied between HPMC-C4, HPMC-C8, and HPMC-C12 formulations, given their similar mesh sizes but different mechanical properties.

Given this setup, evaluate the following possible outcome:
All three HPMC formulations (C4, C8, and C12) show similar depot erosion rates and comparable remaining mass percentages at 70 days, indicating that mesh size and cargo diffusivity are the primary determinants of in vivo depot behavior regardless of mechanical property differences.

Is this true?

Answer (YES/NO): NO